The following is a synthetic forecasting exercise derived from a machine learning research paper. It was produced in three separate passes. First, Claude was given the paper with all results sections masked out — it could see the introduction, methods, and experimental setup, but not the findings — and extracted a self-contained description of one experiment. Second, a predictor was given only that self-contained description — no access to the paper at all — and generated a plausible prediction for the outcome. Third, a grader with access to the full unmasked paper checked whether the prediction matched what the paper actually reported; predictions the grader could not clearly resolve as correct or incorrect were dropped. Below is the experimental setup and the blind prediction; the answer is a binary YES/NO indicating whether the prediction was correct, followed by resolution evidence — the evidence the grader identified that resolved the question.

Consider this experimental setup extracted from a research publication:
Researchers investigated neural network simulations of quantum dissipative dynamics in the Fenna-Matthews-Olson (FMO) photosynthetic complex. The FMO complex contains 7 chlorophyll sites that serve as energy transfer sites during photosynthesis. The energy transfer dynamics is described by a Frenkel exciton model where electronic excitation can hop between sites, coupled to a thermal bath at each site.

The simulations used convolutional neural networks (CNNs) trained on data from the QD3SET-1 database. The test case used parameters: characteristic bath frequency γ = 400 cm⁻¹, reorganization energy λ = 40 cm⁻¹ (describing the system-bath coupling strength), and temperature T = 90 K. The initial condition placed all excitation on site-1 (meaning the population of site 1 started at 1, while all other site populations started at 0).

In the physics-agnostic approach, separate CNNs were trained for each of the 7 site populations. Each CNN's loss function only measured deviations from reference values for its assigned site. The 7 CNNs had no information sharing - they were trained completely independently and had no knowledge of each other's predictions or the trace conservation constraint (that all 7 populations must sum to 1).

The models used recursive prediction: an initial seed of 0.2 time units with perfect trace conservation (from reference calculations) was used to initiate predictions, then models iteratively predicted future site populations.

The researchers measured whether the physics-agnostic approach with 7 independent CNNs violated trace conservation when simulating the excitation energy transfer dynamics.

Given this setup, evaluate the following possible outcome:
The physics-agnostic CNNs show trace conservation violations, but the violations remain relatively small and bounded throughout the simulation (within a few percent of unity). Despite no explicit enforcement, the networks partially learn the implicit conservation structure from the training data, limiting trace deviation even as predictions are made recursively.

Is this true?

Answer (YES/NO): NO